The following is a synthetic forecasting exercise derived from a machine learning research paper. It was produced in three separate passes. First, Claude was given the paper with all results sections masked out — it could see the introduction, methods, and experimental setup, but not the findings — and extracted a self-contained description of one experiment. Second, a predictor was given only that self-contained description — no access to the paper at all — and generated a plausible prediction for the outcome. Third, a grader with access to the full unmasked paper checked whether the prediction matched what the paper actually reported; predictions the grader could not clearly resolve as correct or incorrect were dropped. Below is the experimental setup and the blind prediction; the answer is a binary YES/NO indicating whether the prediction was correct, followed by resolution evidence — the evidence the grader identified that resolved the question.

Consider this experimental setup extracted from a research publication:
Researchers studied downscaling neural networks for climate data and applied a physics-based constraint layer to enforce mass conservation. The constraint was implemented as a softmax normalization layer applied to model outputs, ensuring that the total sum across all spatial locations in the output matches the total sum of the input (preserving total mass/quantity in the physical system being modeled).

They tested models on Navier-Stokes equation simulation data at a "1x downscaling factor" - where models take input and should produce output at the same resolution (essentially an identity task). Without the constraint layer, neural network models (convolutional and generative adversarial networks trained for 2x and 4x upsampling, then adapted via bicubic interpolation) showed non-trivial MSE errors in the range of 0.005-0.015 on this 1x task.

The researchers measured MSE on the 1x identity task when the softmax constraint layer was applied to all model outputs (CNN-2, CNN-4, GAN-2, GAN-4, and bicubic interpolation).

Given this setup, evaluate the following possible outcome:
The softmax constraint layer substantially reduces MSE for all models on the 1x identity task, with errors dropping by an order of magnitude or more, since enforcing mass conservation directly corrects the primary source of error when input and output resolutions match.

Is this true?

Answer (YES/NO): NO